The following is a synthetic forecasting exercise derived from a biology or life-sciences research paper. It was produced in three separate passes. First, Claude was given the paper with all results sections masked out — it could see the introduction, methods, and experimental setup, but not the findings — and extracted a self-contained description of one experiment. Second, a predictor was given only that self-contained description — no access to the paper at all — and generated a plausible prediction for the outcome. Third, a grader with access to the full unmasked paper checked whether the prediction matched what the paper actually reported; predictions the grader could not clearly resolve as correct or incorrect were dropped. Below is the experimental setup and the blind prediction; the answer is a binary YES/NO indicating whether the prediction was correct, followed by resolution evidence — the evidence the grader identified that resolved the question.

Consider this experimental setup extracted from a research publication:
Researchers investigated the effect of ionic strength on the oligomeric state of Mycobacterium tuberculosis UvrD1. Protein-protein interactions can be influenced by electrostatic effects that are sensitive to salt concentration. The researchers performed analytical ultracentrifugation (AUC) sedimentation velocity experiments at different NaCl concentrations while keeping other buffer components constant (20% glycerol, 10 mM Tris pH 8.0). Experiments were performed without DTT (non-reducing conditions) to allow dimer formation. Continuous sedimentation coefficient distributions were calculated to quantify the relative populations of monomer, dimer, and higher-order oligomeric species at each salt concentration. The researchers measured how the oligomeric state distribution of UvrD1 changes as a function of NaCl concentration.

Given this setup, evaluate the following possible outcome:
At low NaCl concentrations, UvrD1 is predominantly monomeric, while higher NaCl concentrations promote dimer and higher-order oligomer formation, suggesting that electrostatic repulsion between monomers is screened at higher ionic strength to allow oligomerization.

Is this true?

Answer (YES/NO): NO